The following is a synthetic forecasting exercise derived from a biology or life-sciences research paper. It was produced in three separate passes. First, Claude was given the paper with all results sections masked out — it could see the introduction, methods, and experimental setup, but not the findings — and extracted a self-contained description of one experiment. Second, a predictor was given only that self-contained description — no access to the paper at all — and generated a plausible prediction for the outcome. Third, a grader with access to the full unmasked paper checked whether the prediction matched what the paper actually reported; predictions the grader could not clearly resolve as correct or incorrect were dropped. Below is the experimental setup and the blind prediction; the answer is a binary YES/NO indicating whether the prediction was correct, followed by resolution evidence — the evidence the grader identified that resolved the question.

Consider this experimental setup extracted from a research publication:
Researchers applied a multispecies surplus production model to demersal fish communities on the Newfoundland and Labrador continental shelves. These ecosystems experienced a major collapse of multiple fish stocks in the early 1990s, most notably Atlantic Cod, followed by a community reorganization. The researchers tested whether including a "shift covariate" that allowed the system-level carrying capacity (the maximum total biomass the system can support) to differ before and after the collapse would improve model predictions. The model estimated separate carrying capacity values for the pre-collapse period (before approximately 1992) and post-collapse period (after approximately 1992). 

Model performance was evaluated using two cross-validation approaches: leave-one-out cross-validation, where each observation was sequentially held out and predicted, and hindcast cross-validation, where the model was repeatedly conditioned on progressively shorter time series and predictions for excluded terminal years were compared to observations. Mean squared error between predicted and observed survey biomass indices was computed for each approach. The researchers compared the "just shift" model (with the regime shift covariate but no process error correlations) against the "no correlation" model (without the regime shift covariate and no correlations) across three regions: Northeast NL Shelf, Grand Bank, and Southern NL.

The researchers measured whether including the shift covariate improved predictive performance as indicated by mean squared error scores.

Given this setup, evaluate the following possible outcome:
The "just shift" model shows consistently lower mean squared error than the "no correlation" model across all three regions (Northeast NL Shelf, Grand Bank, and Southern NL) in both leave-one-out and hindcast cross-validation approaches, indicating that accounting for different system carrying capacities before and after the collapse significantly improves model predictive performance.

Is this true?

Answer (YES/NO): NO